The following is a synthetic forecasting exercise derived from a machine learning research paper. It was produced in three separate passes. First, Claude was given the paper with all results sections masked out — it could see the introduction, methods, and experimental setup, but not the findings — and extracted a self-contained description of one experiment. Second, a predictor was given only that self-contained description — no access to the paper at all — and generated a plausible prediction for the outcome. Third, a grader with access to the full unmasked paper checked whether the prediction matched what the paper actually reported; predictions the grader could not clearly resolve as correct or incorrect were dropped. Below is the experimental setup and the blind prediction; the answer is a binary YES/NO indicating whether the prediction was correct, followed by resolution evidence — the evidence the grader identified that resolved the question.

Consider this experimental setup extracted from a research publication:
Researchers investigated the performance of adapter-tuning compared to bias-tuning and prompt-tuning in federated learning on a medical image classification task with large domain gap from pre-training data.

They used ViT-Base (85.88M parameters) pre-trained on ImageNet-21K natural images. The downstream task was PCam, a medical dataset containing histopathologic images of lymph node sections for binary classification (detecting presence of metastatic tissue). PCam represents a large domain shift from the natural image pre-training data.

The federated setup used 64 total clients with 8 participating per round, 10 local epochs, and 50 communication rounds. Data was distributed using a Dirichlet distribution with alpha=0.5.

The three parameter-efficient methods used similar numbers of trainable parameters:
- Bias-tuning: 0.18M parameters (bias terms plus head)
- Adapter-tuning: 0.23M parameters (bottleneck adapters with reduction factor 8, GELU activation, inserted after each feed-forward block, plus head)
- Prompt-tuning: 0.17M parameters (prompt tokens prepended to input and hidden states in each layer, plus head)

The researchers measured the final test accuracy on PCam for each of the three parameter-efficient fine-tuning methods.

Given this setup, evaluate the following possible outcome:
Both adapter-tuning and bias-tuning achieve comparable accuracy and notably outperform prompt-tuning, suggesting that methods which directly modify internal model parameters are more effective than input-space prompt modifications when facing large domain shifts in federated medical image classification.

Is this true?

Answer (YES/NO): NO